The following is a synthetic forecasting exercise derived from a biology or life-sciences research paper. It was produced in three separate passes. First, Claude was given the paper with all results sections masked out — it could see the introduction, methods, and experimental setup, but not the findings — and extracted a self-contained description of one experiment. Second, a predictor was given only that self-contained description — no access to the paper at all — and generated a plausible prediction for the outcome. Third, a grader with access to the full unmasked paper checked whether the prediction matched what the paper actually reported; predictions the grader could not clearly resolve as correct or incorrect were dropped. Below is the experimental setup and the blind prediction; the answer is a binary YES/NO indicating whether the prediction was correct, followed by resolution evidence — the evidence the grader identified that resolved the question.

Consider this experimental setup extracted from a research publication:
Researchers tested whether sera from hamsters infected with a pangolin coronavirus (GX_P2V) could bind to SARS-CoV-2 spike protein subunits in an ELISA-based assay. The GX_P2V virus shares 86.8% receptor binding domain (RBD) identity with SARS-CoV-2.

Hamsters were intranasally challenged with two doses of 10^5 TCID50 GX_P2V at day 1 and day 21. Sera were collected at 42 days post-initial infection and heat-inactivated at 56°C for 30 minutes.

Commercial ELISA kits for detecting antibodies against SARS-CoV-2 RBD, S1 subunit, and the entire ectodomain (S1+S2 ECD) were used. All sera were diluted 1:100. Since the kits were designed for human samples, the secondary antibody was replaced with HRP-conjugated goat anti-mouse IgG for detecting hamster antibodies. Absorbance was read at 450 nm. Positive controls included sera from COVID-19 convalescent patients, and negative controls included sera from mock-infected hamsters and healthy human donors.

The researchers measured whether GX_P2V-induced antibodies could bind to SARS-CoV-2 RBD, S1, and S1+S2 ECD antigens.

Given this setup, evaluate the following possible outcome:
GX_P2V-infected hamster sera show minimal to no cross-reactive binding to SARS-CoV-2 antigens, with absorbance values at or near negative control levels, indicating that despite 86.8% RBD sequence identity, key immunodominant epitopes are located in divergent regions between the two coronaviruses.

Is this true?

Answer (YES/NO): NO